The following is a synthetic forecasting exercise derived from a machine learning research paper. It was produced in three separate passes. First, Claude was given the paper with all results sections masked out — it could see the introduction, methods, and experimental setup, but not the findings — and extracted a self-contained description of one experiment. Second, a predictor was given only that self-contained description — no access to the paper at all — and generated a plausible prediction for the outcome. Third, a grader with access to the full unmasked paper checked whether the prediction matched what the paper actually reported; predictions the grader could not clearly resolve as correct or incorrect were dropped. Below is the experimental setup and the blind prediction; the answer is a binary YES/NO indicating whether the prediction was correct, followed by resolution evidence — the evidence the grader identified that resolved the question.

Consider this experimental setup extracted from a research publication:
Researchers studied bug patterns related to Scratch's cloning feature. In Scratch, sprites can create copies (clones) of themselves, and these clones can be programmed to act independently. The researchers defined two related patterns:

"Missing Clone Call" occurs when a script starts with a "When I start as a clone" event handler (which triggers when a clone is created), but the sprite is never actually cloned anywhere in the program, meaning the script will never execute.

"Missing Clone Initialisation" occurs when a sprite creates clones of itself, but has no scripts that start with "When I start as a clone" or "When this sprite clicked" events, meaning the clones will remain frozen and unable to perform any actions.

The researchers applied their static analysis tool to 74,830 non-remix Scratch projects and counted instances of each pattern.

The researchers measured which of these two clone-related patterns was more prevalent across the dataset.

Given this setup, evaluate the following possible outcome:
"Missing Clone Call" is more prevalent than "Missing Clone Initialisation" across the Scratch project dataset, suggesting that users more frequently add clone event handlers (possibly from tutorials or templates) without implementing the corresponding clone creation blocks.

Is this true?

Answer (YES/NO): NO